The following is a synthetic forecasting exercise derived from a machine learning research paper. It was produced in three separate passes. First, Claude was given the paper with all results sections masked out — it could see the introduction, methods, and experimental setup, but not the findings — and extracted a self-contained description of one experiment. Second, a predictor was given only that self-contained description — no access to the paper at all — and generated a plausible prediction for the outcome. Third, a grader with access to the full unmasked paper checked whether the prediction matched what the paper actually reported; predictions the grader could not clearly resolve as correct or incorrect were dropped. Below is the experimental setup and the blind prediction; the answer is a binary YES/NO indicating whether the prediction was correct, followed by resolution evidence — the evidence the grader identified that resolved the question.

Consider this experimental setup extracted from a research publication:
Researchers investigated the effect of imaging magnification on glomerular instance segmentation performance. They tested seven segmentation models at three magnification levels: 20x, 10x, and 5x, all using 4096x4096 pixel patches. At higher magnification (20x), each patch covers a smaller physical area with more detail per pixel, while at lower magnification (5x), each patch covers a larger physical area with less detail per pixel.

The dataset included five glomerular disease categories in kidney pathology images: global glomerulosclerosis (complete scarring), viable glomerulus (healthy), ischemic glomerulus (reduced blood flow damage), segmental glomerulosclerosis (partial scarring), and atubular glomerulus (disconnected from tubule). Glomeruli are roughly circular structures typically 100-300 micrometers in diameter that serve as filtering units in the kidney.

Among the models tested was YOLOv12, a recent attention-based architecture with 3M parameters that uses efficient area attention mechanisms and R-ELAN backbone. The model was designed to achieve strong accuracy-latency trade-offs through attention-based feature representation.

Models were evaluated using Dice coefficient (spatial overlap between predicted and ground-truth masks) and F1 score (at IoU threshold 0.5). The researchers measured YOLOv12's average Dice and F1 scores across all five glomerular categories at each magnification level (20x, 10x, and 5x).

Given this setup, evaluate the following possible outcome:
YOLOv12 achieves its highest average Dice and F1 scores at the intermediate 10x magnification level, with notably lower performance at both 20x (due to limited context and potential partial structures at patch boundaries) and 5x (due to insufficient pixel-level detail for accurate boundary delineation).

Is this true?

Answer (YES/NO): NO